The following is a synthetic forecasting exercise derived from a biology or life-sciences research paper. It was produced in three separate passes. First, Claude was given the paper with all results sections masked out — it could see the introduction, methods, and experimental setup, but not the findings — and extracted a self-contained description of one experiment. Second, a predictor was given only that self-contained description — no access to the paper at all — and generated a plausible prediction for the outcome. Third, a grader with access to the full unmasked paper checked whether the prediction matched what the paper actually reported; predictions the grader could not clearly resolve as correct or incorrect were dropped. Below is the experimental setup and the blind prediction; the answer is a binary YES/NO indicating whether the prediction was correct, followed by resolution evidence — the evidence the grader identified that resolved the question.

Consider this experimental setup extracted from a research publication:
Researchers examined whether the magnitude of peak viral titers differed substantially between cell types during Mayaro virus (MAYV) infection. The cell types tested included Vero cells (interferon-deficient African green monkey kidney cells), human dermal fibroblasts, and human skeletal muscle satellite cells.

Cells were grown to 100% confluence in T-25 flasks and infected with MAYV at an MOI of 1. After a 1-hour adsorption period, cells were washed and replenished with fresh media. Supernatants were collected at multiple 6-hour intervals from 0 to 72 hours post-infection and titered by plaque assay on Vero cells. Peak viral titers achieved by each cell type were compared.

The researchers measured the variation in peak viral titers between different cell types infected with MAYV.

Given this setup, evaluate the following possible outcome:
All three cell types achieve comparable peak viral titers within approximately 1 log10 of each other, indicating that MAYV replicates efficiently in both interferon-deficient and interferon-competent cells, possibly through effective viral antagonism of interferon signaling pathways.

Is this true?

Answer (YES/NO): YES